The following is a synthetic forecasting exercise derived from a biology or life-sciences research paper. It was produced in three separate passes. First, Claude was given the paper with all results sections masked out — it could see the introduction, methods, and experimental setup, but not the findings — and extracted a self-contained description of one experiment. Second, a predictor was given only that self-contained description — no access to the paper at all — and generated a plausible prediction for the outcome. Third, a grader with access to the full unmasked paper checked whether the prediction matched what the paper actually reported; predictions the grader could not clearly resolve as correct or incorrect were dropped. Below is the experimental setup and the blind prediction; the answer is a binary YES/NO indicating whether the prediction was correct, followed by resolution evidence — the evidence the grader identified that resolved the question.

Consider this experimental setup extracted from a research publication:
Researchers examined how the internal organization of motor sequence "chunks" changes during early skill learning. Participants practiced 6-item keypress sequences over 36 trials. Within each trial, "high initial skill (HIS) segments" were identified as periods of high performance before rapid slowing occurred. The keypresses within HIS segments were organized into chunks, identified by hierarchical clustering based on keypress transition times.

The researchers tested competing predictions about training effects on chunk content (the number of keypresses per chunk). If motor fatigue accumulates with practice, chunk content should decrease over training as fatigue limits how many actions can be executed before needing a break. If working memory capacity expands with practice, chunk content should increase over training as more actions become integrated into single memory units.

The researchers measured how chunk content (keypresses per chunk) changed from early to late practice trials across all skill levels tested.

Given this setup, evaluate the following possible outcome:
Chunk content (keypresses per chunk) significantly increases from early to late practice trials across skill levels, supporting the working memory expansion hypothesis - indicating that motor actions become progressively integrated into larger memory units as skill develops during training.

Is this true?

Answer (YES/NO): YES